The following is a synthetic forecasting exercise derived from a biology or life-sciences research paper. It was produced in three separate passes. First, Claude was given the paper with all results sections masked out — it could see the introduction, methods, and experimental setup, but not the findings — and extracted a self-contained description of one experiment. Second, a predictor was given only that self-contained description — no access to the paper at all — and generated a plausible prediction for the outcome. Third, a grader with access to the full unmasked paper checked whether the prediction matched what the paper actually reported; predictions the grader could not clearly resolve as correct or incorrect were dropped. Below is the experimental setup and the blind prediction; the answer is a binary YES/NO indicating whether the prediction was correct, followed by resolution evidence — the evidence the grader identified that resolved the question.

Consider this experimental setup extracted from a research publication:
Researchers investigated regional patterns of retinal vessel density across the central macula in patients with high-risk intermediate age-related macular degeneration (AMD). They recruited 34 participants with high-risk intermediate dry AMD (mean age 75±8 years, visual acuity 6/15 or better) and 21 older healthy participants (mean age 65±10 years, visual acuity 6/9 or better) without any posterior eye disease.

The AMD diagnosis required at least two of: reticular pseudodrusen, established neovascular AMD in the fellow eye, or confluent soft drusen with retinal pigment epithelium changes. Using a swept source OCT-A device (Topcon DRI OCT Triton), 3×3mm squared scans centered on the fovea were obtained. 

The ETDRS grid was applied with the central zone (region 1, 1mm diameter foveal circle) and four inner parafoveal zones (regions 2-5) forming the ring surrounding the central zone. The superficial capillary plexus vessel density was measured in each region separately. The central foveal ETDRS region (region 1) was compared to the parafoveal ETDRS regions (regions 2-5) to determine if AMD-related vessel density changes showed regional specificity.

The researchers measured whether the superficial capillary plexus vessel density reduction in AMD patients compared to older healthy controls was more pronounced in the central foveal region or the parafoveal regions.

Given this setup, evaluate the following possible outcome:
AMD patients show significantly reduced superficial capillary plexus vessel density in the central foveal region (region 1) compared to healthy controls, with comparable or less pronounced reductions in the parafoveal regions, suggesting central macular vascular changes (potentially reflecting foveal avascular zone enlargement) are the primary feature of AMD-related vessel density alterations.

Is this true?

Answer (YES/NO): NO